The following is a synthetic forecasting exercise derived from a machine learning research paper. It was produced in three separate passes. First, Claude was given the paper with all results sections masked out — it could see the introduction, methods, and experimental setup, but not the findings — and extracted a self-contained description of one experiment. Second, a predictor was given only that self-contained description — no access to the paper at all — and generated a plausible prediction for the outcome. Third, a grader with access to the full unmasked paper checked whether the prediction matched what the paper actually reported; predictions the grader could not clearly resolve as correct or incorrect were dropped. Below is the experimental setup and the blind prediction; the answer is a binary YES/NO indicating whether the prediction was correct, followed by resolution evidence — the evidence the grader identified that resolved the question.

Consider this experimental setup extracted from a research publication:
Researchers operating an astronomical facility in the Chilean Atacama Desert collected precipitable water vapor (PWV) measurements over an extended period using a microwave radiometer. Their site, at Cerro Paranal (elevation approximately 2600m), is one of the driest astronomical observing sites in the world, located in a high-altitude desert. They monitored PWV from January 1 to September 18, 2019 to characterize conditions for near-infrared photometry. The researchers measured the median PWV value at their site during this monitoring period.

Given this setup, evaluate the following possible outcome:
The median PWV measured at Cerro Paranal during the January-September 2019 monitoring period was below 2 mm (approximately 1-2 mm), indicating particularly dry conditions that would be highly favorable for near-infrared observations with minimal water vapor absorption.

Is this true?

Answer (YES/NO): NO